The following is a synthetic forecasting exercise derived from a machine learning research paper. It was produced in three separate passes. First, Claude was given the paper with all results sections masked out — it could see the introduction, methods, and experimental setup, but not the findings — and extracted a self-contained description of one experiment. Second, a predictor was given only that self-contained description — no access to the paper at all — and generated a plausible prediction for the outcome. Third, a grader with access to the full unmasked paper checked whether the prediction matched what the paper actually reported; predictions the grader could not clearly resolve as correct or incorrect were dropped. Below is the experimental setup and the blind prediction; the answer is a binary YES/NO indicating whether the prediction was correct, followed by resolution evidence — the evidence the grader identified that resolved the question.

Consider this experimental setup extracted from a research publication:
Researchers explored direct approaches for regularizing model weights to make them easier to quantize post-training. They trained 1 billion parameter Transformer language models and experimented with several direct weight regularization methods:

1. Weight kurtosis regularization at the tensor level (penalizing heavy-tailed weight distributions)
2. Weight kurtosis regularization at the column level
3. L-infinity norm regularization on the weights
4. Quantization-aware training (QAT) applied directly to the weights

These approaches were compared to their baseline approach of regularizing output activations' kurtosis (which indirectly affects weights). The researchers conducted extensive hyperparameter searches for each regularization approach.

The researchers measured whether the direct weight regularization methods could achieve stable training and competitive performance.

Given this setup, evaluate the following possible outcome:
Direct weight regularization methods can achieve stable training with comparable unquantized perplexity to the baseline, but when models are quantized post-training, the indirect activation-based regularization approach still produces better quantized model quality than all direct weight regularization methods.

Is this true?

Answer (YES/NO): NO